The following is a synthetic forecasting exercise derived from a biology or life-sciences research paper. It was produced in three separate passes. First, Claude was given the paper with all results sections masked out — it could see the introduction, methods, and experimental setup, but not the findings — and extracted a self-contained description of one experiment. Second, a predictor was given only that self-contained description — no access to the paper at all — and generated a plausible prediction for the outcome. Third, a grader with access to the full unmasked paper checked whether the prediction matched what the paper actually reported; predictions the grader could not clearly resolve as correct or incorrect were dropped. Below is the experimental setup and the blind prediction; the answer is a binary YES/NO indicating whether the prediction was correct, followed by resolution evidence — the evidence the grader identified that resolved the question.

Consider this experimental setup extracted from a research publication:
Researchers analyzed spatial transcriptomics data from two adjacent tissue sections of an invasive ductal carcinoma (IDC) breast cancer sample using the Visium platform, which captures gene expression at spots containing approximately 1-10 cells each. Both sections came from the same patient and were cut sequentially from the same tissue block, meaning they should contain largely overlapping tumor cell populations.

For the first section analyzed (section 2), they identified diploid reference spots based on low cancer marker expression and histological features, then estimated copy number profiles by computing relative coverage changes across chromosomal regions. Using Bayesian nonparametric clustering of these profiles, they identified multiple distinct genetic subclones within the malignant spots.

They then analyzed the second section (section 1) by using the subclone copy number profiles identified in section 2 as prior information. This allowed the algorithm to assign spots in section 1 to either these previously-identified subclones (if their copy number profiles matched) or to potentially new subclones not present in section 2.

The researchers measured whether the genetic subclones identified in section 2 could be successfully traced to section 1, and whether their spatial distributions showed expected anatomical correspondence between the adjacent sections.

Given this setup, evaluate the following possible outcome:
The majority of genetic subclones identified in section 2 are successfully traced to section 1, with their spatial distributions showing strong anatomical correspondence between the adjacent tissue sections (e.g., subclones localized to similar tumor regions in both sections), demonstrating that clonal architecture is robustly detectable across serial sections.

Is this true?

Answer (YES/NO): YES